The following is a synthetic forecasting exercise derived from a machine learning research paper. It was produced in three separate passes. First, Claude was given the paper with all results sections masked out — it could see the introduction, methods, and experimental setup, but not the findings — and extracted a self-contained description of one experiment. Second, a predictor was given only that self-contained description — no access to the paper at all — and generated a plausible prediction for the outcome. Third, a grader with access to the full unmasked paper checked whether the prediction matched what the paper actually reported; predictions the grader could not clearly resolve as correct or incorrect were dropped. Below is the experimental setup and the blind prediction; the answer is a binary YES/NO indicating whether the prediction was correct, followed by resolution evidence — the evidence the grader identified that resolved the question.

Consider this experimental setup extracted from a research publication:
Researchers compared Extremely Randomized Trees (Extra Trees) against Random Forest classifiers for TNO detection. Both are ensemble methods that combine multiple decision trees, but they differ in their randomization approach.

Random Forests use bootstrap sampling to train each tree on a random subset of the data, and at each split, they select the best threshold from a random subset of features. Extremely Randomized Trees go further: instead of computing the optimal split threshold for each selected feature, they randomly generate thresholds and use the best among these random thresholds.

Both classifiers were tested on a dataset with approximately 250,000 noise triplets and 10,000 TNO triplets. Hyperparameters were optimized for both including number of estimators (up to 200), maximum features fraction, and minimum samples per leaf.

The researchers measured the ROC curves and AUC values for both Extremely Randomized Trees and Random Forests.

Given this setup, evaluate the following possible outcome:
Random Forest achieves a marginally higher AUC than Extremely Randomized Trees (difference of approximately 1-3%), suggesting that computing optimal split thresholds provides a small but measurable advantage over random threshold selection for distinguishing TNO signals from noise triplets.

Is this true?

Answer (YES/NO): NO